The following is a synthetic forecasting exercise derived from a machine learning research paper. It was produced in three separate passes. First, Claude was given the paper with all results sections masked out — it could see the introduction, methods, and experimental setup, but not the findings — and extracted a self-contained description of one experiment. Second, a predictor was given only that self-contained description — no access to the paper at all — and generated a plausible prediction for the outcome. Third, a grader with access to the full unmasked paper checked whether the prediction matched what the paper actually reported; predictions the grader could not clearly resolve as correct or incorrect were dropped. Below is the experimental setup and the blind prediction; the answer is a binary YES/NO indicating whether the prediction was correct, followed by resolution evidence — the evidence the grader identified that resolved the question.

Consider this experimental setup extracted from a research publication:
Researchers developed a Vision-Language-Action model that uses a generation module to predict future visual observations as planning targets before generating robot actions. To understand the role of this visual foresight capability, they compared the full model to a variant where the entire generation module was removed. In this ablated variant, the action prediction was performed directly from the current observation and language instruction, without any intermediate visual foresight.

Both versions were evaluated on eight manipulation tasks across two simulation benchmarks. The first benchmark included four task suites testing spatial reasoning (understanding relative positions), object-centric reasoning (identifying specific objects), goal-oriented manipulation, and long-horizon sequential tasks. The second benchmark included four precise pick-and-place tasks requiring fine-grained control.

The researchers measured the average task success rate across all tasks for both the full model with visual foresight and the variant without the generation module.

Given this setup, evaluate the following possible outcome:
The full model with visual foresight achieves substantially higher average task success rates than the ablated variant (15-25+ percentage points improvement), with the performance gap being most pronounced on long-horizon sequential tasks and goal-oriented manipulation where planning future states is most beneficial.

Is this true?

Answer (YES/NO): NO